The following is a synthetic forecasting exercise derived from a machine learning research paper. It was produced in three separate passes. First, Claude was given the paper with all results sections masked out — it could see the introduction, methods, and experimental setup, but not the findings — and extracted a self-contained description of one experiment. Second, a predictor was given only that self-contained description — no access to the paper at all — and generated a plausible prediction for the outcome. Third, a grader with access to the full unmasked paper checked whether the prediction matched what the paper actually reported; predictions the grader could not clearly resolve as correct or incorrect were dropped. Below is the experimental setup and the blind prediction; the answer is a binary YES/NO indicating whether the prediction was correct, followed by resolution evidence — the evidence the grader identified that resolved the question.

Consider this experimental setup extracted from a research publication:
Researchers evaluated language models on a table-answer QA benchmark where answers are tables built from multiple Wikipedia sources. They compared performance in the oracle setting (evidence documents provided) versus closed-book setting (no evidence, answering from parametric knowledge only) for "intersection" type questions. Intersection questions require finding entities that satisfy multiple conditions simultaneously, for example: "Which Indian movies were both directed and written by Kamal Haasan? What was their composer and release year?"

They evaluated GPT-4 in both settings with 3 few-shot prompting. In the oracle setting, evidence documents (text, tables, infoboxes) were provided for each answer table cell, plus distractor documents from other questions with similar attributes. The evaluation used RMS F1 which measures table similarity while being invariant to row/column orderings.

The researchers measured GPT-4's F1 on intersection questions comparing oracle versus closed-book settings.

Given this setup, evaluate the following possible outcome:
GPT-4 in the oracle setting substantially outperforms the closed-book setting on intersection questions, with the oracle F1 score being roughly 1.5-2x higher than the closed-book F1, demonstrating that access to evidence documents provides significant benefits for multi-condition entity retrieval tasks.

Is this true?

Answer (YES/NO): NO